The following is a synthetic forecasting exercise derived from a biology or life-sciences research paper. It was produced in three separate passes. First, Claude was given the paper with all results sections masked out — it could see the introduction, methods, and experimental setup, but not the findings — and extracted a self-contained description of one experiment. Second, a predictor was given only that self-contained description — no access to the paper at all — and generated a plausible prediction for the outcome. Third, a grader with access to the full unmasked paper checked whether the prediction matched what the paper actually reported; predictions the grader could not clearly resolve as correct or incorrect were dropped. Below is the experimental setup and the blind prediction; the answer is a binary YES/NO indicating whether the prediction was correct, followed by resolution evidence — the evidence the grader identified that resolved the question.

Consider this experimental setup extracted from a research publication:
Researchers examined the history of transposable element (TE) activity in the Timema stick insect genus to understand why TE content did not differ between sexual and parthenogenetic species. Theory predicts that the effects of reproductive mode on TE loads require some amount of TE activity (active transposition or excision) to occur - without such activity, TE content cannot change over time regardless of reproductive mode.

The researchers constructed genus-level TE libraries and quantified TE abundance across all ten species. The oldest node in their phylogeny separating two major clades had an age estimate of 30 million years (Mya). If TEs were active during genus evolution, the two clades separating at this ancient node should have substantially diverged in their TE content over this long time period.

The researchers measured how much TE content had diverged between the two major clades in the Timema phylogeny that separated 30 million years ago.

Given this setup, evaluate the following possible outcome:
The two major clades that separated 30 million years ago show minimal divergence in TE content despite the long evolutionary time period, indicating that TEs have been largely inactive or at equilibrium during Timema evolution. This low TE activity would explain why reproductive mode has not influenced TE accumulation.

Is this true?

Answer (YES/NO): YES